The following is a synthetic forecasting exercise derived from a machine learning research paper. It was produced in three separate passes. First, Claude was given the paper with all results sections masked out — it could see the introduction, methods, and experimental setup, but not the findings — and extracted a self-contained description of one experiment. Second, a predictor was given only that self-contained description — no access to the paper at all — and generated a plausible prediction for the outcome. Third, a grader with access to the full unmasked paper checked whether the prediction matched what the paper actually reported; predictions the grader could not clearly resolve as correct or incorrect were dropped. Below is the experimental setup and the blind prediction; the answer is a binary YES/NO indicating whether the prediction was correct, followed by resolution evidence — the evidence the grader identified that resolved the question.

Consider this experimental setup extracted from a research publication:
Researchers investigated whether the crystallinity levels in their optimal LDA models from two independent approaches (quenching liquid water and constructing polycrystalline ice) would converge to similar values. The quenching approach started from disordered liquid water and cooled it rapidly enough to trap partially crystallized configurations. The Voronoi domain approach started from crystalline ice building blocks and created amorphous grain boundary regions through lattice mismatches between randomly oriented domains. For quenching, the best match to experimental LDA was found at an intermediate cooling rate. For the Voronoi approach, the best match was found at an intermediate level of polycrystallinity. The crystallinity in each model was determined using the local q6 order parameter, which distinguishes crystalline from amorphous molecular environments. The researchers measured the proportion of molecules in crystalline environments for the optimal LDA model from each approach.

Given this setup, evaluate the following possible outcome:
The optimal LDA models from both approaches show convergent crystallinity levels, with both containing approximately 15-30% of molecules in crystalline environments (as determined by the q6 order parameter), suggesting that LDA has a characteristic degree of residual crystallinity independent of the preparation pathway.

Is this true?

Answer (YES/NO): YES